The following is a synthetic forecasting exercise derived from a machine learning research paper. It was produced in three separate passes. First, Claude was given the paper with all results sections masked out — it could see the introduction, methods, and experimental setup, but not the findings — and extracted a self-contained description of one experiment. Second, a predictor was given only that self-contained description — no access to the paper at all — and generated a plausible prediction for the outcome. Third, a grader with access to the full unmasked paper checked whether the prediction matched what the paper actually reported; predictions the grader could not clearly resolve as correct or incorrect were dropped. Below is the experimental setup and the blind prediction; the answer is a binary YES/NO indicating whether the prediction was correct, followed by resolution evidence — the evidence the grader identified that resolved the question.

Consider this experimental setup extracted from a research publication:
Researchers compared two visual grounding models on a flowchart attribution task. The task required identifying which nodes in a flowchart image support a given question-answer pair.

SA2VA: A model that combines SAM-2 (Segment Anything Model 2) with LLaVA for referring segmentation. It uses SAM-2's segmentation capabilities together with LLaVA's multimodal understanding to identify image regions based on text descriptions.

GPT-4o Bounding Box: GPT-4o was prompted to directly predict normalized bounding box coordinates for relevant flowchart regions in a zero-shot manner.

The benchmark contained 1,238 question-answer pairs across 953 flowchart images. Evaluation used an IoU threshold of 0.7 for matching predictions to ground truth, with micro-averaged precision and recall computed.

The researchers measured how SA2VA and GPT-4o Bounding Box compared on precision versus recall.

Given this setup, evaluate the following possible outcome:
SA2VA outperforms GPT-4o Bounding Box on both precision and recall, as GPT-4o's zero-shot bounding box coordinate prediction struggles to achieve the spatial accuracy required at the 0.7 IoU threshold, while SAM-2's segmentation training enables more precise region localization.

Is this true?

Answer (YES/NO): YES